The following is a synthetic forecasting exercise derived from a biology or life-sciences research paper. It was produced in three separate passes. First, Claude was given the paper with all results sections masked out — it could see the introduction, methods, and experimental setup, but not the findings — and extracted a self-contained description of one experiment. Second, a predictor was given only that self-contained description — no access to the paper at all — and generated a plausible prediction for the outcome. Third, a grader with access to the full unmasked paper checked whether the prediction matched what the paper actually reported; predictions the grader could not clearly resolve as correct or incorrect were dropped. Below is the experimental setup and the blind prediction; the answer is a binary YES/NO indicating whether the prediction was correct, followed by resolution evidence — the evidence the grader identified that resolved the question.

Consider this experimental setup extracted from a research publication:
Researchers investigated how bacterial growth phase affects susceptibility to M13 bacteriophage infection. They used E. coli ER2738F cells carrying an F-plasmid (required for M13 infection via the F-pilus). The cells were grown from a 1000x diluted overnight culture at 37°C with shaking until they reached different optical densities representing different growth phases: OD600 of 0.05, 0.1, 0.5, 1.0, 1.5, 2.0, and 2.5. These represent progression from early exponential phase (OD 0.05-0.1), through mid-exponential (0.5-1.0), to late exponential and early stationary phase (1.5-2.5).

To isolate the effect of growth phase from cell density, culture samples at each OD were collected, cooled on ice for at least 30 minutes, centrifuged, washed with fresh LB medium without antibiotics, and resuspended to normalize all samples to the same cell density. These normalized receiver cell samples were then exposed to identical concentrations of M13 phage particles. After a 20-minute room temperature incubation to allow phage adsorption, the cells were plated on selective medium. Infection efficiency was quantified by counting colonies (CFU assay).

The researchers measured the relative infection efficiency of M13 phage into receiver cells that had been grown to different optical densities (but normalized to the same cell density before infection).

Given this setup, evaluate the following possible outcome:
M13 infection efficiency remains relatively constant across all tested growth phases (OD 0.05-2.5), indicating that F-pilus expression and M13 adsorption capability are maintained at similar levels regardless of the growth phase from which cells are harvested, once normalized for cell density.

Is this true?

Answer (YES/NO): NO